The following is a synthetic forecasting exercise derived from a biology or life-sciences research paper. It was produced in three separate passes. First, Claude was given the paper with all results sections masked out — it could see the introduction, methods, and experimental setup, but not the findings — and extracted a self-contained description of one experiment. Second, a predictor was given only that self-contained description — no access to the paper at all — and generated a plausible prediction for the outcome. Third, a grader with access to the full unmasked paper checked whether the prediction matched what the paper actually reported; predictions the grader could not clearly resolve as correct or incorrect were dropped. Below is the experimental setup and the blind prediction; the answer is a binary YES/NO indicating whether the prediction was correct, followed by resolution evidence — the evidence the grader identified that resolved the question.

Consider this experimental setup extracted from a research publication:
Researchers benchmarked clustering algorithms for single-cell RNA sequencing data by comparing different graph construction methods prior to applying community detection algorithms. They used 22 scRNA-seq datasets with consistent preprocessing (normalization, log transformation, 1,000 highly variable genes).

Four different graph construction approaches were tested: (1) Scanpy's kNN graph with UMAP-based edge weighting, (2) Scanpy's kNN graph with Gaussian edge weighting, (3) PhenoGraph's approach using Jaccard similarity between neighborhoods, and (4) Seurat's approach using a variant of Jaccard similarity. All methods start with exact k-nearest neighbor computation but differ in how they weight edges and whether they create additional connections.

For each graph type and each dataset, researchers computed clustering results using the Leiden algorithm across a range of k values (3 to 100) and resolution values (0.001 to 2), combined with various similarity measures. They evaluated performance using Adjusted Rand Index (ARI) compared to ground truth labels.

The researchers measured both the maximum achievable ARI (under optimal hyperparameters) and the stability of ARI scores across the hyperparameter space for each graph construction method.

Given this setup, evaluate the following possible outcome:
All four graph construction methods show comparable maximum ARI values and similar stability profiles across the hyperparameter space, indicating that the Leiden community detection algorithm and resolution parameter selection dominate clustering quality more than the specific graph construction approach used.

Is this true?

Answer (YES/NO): NO